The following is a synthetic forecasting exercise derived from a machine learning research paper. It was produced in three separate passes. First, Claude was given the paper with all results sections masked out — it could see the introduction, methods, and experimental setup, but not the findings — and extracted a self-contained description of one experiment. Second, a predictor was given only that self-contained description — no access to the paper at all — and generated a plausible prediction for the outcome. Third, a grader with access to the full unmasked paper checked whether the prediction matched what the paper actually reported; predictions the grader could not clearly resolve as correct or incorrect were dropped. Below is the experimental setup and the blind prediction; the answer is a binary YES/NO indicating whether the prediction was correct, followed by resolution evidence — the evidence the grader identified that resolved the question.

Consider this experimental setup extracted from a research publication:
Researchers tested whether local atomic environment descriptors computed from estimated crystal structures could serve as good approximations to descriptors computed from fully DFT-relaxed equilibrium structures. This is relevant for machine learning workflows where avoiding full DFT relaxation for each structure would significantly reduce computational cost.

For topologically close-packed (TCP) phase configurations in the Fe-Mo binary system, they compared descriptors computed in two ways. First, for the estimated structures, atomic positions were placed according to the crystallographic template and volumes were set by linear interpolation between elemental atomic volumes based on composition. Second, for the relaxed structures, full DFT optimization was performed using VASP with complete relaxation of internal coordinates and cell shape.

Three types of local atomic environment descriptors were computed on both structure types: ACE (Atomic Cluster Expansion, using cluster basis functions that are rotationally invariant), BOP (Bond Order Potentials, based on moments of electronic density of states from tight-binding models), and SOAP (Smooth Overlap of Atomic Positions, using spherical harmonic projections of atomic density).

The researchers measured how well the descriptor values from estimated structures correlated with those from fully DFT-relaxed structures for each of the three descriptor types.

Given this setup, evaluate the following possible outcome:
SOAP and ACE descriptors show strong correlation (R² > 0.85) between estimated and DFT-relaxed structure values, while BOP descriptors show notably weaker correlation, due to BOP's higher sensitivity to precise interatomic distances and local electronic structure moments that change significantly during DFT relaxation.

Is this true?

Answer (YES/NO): NO